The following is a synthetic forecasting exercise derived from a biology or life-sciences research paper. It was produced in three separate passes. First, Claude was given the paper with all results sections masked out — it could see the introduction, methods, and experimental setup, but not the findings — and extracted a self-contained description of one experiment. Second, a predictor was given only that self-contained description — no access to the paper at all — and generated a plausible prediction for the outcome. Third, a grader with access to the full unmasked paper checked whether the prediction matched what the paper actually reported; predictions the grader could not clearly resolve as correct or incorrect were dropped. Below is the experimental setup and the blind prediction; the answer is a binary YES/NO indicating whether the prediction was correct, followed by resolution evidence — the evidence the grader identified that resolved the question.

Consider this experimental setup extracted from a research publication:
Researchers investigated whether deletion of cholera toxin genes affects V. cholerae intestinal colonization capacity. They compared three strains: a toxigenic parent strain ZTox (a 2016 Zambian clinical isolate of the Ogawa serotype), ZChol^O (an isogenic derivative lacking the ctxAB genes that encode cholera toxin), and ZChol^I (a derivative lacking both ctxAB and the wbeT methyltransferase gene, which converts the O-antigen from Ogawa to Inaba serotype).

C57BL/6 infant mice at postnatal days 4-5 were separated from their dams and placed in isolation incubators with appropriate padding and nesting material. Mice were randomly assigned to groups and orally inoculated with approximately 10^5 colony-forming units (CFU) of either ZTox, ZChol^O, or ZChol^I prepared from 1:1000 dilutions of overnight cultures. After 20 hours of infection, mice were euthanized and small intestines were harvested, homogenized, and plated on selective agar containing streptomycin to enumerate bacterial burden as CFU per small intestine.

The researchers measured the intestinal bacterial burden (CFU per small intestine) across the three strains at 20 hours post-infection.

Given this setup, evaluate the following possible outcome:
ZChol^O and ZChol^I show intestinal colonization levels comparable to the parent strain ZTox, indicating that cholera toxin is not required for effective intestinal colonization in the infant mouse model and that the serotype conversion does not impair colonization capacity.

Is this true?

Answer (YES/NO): NO